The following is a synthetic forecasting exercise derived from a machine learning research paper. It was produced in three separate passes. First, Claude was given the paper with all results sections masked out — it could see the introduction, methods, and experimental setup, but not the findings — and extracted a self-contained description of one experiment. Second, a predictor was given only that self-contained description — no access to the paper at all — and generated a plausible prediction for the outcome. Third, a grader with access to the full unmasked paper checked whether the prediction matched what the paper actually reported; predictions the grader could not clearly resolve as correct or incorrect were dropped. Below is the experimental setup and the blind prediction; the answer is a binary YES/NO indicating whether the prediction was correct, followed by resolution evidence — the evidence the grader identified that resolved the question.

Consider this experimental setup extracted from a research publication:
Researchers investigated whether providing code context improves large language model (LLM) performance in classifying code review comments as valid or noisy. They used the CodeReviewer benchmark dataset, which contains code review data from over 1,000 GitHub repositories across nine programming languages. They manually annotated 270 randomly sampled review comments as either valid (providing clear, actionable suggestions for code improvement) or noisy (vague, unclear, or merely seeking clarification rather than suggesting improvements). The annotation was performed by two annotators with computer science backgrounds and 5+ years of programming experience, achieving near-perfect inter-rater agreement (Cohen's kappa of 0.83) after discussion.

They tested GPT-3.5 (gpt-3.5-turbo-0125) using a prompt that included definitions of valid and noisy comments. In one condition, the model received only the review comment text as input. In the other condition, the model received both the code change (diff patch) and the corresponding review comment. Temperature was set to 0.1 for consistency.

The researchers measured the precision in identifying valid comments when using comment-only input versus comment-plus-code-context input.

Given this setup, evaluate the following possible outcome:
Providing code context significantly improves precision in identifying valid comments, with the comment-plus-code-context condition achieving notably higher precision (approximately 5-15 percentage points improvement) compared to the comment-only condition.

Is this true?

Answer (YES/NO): NO